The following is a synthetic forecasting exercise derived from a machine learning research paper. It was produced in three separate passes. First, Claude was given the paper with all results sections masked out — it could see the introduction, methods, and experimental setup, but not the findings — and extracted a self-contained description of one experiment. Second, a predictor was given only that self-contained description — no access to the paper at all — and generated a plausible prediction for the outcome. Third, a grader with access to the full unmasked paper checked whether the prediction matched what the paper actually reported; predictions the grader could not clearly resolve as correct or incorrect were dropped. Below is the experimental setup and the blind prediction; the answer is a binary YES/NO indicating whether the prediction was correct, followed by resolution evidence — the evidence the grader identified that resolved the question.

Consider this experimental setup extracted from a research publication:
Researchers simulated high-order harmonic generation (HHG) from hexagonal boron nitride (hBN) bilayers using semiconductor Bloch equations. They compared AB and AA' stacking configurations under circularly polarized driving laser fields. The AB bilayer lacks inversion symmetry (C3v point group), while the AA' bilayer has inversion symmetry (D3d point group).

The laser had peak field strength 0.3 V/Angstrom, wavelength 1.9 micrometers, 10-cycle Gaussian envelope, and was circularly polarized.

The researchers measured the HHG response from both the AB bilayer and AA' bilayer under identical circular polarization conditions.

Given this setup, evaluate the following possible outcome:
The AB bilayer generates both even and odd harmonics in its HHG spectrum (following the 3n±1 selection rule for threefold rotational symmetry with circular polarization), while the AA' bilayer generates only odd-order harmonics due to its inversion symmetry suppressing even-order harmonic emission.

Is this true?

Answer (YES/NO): YES